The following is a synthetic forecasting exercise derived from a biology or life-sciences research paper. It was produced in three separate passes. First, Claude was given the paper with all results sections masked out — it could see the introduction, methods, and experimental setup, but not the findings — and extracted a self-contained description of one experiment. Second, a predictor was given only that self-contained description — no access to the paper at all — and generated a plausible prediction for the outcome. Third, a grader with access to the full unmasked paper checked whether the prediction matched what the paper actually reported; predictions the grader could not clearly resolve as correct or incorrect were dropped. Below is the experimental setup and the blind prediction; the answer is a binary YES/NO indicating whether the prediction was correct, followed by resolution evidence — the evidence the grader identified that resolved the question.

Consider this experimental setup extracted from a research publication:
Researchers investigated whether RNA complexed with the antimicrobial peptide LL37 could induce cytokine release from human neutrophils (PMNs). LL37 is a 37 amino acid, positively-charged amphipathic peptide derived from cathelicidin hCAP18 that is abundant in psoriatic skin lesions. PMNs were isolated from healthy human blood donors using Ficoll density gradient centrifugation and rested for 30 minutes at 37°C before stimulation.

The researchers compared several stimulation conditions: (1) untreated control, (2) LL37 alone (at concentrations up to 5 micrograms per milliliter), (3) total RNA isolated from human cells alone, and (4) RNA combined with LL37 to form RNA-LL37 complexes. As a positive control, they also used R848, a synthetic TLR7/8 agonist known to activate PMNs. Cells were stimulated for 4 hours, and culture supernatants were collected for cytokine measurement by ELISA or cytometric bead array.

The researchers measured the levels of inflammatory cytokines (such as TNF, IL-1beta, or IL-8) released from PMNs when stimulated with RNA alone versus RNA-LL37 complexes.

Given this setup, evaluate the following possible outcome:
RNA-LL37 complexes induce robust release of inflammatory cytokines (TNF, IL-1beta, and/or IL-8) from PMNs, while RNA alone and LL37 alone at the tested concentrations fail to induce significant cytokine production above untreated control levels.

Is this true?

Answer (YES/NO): YES